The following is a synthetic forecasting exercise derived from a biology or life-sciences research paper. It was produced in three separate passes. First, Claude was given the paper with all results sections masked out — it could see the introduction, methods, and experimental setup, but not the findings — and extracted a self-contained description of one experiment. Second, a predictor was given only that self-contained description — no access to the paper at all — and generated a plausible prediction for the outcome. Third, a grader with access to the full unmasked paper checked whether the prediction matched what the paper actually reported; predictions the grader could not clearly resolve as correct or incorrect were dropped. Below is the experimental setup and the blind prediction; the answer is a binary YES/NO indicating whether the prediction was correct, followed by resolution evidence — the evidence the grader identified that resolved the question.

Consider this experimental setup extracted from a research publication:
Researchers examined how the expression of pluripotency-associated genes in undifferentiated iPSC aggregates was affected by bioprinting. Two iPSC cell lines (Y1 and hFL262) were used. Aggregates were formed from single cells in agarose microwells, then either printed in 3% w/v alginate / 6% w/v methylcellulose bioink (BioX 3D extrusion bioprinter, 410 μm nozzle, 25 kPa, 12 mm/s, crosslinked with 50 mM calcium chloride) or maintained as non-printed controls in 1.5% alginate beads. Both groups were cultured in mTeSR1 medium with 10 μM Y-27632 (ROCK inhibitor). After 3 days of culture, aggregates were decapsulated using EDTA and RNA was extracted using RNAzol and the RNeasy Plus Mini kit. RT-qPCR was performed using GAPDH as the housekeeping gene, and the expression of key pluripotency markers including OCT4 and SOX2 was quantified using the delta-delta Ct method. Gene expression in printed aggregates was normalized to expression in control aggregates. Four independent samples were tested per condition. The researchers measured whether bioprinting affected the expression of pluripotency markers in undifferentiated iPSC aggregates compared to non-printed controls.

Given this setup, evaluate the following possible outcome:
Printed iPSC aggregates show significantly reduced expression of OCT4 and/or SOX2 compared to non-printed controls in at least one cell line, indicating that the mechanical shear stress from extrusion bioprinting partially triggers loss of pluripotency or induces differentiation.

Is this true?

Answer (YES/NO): NO